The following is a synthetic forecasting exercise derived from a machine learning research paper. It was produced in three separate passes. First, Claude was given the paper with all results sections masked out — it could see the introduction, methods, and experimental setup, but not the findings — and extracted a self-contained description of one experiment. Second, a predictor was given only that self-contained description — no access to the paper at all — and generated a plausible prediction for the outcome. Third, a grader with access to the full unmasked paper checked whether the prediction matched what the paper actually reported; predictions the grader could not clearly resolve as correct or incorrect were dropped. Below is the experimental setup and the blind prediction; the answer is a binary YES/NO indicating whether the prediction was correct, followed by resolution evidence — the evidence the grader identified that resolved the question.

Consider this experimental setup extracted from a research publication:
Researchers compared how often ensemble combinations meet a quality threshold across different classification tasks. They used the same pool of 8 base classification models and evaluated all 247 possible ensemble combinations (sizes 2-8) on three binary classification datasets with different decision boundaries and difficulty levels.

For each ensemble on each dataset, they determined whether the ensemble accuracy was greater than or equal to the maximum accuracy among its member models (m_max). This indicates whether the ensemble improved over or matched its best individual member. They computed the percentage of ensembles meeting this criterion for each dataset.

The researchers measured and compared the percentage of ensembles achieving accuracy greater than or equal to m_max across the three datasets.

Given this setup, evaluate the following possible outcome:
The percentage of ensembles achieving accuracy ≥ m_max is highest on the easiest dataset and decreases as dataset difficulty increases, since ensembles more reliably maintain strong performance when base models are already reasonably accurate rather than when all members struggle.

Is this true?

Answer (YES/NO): NO